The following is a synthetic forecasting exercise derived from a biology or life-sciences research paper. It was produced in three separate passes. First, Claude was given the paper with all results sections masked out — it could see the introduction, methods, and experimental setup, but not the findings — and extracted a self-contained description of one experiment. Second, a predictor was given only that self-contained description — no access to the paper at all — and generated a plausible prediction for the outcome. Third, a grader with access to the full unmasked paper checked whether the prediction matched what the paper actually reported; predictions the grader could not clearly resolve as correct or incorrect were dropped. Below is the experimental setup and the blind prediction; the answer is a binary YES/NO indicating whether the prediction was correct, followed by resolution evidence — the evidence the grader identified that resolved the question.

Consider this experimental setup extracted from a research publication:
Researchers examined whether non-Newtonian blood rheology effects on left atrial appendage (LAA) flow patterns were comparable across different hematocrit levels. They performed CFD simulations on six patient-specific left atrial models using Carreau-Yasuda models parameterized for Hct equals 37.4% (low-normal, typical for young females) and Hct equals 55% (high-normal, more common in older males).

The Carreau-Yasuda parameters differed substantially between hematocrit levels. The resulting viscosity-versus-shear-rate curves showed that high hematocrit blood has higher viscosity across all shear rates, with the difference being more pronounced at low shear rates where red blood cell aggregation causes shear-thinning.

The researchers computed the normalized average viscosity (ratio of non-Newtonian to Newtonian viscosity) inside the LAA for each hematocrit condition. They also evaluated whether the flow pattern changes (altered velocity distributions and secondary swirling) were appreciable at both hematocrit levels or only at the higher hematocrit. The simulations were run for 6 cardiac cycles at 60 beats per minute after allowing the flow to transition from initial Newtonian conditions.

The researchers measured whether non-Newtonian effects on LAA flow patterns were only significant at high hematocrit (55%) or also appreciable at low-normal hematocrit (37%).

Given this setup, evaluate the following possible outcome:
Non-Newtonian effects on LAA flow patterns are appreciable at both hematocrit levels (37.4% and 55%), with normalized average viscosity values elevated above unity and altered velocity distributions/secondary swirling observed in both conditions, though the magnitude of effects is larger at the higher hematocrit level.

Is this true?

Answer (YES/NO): YES